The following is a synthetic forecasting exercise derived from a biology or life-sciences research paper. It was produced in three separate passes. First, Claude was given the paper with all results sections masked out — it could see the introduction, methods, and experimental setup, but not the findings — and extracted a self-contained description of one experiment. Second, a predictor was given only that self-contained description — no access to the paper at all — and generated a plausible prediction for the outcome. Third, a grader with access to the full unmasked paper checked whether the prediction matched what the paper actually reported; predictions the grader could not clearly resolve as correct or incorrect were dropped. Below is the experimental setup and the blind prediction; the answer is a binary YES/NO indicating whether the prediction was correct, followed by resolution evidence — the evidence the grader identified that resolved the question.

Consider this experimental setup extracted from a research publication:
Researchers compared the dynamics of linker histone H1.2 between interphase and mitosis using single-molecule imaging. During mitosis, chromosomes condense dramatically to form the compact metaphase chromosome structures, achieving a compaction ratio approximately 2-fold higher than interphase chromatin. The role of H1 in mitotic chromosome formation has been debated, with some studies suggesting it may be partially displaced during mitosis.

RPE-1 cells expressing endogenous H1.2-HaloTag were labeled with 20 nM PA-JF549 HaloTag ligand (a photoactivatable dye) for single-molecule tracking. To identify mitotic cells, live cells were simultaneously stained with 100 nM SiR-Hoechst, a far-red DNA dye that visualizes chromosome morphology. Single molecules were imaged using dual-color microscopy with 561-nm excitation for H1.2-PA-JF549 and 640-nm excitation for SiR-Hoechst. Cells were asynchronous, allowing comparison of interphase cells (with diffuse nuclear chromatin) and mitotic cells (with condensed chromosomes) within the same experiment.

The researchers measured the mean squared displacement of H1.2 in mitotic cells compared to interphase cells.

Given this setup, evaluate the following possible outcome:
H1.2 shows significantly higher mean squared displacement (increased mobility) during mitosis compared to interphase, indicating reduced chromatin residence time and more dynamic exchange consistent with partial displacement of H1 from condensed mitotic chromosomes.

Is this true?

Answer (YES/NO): NO